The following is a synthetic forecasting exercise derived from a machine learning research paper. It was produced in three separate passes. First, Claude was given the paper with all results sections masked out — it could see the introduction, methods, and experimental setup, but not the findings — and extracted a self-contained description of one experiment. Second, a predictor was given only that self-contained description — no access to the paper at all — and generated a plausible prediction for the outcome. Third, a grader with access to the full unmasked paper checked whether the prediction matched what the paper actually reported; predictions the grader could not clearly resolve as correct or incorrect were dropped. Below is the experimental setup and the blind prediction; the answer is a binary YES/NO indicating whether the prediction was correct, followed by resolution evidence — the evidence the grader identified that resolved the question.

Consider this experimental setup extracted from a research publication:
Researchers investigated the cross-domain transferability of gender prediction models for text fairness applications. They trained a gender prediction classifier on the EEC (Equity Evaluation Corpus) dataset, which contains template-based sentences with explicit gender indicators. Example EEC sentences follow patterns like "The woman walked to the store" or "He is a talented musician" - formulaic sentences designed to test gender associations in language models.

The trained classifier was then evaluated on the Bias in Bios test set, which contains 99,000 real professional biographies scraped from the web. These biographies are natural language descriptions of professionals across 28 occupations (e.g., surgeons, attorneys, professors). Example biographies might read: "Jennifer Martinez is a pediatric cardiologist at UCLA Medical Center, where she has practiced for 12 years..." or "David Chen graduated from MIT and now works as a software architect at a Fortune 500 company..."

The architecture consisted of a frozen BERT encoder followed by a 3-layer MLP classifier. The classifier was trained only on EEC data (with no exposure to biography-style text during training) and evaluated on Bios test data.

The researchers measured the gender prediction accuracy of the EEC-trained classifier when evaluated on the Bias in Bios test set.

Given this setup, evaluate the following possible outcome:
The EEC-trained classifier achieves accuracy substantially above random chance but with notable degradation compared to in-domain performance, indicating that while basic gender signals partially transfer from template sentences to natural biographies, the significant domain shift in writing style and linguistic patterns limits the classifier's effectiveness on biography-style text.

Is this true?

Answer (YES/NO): NO